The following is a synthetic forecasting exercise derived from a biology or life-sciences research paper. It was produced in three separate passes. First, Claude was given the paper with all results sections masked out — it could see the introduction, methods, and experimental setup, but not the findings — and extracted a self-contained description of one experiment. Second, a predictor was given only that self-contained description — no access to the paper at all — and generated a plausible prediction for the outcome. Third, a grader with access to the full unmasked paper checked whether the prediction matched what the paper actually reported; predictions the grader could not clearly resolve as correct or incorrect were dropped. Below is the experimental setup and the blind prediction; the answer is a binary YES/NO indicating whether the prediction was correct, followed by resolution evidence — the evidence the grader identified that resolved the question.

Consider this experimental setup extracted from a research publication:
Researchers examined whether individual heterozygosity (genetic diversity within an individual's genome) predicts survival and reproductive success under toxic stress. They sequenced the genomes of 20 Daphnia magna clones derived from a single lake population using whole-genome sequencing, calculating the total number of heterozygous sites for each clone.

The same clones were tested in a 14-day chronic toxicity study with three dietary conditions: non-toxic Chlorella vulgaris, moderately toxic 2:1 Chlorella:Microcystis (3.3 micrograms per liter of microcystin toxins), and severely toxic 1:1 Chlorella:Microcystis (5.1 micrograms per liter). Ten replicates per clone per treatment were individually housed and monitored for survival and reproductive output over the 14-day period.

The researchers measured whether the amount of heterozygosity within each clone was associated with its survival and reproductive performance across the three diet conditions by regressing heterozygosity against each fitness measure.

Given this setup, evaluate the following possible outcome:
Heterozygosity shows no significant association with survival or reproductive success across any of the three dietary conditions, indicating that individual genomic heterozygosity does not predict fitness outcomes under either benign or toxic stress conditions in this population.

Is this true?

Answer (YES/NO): YES